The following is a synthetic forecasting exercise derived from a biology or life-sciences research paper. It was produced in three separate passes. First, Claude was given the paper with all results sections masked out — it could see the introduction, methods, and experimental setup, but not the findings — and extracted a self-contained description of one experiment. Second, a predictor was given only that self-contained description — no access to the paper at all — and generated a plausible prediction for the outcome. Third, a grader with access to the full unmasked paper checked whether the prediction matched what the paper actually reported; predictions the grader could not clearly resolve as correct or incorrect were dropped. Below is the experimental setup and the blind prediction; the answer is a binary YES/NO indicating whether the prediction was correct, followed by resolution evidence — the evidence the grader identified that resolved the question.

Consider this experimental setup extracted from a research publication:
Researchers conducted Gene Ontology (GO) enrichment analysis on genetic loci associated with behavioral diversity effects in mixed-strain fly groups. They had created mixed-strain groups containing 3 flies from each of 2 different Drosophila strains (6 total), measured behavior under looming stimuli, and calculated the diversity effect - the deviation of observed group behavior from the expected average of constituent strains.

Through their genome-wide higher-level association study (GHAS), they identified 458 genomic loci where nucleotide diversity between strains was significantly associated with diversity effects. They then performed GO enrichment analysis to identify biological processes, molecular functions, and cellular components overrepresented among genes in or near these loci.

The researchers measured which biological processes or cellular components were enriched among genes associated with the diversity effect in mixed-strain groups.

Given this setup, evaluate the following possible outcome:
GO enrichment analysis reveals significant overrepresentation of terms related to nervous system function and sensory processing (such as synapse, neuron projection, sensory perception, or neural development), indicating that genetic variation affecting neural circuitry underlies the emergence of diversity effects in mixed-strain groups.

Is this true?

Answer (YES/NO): YES